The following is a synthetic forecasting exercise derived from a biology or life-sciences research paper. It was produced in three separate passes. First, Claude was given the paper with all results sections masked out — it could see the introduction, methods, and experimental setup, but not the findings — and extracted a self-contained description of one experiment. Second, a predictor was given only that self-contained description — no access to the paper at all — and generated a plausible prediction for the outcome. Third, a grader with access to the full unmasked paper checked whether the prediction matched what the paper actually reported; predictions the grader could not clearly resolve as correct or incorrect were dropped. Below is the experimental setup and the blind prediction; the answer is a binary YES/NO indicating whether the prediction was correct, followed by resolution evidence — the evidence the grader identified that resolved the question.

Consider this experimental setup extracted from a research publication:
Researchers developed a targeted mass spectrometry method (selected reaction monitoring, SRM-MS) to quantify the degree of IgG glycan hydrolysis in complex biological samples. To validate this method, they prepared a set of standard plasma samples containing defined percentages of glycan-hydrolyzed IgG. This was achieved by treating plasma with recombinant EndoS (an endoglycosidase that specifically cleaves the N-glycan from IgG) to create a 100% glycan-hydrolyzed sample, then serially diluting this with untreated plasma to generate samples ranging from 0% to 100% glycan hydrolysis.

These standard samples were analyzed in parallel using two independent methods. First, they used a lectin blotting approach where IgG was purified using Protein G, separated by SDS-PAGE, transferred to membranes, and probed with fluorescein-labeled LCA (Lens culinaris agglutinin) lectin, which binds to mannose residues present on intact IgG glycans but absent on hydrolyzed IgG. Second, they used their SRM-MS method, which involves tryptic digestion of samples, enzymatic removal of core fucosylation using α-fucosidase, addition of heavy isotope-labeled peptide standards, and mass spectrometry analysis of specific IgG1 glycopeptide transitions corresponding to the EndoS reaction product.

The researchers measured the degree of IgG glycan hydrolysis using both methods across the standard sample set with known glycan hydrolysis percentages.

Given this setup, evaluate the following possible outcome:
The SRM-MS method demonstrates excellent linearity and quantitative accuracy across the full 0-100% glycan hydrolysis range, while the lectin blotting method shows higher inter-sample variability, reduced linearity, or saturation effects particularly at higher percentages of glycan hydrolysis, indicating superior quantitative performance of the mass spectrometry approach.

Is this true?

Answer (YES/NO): NO